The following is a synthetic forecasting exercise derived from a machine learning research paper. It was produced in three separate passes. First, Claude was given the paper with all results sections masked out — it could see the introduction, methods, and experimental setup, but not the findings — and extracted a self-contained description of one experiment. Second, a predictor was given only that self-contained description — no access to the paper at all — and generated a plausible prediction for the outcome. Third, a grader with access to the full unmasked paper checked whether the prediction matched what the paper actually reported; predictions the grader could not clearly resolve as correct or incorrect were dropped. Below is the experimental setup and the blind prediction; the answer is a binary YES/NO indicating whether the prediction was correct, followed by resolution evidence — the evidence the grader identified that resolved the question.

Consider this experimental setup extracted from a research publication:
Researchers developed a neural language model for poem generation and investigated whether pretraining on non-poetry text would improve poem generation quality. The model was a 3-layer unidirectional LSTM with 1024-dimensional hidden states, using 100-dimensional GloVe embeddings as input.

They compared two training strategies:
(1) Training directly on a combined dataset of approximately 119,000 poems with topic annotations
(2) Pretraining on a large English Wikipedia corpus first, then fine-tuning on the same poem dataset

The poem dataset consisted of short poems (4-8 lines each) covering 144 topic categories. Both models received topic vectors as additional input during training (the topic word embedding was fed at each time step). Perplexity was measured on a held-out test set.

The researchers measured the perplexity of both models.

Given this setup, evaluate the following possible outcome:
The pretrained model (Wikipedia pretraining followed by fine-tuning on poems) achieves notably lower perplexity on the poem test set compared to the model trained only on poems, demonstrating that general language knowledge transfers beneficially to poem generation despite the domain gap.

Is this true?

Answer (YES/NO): YES